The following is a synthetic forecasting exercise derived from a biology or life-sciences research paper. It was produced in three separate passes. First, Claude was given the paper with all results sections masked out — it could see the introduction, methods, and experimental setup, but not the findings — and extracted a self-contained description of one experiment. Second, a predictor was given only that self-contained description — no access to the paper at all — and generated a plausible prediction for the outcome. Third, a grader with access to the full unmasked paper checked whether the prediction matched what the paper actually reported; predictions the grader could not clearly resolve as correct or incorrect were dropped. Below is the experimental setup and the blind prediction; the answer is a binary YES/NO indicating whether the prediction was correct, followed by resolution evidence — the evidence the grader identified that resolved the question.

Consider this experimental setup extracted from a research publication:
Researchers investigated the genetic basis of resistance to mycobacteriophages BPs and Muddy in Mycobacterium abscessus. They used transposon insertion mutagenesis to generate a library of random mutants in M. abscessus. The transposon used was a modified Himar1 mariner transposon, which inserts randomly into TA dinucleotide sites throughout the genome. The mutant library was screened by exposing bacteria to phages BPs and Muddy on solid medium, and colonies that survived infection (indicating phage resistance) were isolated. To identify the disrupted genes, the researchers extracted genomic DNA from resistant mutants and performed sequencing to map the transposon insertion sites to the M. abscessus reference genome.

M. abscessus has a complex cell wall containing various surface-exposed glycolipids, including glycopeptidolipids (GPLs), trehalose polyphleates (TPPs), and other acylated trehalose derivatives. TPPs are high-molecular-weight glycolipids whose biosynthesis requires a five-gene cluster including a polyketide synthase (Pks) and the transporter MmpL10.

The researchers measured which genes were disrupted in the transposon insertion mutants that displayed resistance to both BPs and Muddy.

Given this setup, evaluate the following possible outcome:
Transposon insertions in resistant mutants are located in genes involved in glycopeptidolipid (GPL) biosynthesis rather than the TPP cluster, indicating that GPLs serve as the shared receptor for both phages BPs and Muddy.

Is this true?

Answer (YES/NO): NO